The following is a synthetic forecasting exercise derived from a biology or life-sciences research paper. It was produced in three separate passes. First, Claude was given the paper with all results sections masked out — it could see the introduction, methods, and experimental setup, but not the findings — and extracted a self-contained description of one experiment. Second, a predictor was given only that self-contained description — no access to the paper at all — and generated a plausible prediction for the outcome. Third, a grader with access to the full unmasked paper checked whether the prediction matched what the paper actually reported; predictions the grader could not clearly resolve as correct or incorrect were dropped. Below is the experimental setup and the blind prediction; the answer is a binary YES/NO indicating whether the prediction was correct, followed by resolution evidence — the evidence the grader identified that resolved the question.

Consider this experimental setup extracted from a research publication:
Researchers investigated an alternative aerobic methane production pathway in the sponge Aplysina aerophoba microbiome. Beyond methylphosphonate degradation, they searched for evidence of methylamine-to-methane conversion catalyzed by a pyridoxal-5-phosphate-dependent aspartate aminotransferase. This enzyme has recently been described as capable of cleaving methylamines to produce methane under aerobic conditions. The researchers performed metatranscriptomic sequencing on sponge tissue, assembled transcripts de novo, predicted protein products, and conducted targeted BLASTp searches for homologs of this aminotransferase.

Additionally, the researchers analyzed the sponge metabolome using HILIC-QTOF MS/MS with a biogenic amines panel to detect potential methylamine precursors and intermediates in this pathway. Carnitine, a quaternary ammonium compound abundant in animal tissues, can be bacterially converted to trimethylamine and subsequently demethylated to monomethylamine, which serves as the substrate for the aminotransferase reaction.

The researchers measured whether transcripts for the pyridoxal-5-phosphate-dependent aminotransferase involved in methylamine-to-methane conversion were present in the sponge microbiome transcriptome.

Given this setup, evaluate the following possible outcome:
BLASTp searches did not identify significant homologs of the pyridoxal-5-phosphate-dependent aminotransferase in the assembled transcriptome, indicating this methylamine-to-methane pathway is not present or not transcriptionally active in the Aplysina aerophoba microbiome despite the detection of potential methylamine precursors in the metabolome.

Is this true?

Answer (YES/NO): NO